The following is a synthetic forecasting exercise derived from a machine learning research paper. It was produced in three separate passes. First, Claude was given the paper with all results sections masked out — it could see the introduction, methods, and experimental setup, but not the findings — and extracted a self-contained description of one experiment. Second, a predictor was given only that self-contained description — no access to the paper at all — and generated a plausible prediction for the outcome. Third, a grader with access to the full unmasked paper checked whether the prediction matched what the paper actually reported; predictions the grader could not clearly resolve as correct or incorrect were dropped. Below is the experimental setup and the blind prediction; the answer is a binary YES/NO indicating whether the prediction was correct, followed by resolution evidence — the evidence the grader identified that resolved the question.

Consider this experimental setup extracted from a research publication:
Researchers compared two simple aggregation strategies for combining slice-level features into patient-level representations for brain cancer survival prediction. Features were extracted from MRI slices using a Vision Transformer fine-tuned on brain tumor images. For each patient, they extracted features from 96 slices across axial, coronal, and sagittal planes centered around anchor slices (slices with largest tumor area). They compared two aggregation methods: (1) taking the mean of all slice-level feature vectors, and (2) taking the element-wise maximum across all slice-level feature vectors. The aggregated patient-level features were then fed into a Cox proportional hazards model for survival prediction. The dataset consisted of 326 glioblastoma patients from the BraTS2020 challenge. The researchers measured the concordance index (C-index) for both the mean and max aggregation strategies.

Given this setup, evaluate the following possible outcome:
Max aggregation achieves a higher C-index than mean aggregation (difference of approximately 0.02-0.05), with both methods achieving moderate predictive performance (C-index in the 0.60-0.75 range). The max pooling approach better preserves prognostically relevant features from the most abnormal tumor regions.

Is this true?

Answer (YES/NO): YES